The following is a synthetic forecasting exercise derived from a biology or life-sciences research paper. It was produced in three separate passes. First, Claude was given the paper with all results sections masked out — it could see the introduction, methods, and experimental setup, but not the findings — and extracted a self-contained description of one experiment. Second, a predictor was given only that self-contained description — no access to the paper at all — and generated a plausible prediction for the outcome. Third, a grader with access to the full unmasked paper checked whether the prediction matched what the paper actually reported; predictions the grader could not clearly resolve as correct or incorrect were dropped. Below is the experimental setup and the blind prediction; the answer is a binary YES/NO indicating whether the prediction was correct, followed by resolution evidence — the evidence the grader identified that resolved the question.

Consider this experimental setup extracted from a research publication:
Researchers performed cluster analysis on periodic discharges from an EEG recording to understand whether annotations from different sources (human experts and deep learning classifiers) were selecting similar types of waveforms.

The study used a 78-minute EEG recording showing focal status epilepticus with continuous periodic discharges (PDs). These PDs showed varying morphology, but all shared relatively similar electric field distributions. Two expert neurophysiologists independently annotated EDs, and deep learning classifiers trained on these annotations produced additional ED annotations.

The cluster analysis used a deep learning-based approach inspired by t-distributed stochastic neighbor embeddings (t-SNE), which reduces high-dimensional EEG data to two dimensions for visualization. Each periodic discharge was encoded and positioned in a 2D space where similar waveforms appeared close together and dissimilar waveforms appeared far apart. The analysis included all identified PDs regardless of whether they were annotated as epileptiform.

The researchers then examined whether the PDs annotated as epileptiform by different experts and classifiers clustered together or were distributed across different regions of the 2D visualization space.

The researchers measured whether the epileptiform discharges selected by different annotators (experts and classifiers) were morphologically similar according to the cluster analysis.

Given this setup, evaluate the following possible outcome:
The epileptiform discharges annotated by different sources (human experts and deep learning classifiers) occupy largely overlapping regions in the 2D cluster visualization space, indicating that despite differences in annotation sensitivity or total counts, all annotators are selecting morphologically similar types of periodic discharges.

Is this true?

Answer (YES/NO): YES